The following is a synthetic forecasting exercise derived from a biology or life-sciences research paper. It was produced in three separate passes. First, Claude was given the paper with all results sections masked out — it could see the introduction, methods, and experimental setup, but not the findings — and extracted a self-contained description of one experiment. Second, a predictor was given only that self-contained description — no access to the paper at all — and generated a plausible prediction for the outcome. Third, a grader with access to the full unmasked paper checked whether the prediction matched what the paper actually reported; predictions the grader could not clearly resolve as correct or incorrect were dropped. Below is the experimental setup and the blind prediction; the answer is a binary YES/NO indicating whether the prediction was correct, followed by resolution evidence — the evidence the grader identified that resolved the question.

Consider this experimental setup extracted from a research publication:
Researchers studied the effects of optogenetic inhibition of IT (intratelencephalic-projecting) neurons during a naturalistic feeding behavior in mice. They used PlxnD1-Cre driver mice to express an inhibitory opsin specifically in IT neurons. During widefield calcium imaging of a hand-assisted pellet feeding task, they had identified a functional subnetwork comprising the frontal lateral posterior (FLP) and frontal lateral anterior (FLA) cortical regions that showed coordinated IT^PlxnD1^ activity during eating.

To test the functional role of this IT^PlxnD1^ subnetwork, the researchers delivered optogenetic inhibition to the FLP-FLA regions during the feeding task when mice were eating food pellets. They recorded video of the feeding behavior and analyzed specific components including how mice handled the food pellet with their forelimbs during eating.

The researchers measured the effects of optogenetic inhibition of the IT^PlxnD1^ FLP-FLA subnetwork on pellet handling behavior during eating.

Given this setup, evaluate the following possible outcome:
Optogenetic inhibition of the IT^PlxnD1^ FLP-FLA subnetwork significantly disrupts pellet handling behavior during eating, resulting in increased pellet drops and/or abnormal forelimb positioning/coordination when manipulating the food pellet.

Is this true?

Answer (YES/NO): YES